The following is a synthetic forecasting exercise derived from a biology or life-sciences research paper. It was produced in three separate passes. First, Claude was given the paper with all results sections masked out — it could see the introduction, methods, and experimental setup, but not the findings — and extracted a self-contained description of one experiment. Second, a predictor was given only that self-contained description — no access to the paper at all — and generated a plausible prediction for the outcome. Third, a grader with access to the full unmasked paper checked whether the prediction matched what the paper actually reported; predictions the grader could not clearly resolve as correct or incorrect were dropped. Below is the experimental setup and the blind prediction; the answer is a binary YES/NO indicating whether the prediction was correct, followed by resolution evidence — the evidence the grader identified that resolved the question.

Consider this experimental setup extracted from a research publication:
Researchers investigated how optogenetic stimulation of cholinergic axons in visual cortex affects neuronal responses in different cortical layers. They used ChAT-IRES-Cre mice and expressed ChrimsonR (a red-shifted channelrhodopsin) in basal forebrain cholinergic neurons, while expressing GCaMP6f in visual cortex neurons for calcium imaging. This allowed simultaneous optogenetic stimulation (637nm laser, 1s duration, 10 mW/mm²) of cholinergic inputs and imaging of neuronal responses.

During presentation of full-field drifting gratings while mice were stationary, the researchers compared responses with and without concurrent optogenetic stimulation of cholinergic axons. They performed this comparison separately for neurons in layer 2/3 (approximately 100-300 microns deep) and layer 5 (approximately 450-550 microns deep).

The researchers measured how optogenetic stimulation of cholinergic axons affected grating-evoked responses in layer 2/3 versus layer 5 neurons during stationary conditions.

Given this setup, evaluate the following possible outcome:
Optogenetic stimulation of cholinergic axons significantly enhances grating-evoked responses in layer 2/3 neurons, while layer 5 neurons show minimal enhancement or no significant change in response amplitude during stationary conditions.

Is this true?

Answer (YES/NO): NO